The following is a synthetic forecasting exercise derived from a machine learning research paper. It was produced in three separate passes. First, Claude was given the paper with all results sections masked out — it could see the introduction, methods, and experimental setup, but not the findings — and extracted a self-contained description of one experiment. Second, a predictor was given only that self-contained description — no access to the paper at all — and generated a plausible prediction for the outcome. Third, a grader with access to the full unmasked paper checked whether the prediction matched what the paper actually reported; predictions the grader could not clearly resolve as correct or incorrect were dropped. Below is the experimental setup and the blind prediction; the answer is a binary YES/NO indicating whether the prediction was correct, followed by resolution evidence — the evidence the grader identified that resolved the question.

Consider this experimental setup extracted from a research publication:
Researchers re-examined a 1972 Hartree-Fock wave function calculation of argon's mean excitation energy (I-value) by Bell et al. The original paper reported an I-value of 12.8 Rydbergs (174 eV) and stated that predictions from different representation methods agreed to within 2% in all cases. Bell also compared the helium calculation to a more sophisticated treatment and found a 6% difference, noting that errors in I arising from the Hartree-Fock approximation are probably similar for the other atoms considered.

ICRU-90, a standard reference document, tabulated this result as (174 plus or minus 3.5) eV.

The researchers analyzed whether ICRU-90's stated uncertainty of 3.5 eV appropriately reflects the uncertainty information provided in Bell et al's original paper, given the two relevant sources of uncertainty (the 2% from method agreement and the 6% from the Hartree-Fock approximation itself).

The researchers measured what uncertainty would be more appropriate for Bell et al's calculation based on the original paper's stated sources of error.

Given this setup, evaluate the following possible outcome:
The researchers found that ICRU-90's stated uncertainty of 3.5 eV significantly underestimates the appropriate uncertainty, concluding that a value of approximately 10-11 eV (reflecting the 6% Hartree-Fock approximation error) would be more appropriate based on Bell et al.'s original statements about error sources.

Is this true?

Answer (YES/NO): YES